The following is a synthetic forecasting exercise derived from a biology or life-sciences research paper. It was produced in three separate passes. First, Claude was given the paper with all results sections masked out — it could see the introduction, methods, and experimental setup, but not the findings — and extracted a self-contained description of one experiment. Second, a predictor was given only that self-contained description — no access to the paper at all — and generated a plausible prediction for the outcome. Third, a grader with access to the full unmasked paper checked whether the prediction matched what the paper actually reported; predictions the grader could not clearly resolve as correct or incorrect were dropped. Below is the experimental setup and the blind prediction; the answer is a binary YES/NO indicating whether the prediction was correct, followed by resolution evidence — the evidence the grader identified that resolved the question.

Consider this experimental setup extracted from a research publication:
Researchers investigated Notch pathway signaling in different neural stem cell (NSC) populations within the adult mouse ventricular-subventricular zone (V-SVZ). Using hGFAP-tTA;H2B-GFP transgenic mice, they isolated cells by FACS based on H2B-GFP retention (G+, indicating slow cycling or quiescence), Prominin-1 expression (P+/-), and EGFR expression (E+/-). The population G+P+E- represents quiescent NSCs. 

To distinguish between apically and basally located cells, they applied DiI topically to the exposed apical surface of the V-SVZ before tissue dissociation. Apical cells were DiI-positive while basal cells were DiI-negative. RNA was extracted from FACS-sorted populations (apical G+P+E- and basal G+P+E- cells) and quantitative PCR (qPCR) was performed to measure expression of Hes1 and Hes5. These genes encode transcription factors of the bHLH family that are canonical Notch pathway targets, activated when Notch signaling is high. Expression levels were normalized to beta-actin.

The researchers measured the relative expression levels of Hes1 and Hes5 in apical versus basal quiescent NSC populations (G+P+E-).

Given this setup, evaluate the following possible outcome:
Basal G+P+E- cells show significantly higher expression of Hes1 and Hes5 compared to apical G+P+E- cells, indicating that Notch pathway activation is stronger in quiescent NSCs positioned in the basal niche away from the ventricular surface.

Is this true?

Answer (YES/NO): YES